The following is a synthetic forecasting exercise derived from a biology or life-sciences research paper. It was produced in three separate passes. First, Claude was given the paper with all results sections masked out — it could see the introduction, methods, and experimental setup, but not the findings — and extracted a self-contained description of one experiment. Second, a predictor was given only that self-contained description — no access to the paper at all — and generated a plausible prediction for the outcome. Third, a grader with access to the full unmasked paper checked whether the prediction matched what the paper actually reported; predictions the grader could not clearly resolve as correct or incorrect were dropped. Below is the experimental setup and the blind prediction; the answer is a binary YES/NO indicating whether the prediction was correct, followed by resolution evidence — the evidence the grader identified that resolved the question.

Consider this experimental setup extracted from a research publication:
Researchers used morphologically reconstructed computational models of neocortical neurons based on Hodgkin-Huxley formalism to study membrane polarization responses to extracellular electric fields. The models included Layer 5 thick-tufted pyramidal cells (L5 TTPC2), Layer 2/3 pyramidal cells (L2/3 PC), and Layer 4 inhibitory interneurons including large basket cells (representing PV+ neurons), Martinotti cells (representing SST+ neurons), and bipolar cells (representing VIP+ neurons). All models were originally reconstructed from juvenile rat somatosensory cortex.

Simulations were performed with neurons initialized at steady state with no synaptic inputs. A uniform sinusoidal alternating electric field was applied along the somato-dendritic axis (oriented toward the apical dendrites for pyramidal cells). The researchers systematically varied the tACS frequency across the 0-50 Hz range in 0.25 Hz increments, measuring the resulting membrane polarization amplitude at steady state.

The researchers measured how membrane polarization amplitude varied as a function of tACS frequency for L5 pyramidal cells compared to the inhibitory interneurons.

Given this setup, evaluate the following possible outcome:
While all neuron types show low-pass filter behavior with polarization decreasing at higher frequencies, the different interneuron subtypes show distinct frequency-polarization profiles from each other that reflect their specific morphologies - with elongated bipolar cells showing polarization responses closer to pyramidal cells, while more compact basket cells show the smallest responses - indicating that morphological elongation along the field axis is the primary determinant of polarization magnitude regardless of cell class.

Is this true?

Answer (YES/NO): NO